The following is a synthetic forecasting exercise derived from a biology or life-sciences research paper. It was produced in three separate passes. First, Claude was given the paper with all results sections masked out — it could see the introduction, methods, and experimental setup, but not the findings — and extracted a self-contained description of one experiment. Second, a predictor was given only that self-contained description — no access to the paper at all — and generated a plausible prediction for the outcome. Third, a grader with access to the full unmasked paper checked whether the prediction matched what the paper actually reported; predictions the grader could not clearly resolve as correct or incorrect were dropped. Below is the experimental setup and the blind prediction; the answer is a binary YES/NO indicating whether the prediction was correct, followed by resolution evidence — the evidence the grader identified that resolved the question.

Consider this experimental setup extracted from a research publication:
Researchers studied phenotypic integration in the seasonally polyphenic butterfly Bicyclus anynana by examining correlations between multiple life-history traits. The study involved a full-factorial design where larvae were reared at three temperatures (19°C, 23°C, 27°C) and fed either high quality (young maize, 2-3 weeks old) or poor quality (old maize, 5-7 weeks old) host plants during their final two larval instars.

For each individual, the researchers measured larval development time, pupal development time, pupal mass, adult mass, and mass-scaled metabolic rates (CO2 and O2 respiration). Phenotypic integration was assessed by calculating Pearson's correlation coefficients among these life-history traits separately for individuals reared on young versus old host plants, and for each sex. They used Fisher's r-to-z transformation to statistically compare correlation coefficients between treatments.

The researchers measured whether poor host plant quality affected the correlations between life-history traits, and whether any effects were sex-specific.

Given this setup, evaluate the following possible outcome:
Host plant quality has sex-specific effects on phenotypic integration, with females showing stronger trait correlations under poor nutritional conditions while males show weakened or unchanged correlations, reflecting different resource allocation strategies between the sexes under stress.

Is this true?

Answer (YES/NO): NO